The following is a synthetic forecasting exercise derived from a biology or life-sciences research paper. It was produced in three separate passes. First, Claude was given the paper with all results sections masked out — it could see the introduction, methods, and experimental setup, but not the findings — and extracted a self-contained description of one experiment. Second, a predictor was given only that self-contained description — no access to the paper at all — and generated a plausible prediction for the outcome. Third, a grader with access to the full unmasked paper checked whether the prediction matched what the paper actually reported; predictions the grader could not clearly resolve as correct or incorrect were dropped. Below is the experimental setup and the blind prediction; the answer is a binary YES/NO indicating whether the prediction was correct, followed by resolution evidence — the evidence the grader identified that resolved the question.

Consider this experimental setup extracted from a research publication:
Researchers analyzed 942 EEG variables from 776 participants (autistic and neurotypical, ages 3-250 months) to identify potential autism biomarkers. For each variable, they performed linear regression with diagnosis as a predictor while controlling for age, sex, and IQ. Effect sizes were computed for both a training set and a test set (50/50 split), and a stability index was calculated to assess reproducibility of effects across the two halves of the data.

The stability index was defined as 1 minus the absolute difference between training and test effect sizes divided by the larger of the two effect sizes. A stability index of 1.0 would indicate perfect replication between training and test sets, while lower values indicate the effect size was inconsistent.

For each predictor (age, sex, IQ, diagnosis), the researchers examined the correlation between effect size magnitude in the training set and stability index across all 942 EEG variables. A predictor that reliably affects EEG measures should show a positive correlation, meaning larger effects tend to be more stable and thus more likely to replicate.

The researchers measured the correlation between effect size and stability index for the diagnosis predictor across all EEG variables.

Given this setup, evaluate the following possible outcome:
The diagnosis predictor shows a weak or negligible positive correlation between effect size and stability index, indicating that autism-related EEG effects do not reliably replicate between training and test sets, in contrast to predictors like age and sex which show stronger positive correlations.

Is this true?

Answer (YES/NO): NO